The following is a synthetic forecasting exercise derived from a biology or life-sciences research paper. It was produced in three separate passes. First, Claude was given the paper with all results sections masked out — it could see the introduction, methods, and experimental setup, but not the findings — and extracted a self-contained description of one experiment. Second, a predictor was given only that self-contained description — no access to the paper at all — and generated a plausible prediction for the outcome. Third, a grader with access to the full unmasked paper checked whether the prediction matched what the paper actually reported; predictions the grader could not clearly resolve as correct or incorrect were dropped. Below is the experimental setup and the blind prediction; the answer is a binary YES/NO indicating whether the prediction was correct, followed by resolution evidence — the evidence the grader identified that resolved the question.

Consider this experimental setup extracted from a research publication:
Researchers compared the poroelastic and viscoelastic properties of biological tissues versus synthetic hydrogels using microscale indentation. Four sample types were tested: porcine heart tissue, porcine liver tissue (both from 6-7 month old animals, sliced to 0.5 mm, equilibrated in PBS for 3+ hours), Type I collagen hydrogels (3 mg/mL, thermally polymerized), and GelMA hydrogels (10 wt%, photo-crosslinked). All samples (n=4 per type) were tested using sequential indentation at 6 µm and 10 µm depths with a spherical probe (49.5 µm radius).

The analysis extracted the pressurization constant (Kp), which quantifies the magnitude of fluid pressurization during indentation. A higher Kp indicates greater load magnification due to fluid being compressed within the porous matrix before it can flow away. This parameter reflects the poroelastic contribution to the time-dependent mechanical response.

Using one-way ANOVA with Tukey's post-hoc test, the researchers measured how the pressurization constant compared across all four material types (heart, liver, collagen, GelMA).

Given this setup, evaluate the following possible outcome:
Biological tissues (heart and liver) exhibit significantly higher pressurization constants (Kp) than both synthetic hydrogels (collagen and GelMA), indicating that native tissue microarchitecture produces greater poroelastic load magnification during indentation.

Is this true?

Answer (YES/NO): NO